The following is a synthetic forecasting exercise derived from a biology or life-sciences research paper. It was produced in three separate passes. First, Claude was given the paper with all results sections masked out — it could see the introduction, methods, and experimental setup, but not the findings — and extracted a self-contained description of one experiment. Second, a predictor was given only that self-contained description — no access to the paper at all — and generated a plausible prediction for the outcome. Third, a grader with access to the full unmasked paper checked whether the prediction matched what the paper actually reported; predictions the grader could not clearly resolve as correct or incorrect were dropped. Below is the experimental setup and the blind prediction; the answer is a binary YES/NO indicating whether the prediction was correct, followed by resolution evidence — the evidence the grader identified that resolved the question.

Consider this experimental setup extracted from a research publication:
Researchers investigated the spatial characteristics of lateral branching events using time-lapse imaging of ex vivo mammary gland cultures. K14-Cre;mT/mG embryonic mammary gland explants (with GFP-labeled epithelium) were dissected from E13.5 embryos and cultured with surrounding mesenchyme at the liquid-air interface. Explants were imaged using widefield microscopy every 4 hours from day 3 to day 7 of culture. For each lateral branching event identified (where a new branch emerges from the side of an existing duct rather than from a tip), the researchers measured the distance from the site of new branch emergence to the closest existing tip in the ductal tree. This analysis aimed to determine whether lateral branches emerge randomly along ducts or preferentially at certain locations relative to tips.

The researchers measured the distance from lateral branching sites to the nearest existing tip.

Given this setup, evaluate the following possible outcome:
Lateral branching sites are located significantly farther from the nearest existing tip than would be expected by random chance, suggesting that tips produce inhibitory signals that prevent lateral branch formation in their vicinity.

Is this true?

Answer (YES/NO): NO